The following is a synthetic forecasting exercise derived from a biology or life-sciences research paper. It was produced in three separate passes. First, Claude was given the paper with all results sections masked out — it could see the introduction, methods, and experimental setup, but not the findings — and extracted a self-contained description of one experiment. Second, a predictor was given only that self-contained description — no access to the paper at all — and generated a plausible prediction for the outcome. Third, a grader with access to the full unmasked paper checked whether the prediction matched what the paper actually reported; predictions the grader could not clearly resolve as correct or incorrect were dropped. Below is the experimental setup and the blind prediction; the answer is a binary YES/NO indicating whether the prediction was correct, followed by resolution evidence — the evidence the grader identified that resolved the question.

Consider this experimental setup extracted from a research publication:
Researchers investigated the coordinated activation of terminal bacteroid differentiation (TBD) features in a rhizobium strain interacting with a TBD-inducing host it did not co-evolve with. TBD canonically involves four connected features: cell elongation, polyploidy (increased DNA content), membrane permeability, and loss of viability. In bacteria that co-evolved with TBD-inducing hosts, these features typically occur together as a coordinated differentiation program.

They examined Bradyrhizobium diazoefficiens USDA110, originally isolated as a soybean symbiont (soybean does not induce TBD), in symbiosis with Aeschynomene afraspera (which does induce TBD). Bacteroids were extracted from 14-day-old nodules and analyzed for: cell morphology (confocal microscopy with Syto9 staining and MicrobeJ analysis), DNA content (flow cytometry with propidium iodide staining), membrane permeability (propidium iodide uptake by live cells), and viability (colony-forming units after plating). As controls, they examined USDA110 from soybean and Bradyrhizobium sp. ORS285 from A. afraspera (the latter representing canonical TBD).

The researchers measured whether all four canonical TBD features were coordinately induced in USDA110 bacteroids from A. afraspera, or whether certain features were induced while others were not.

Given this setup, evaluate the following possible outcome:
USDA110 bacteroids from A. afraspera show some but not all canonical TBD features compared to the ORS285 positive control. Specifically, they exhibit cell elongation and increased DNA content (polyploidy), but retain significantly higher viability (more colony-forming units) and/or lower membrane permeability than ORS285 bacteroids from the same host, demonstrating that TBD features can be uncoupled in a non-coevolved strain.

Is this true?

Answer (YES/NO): NO